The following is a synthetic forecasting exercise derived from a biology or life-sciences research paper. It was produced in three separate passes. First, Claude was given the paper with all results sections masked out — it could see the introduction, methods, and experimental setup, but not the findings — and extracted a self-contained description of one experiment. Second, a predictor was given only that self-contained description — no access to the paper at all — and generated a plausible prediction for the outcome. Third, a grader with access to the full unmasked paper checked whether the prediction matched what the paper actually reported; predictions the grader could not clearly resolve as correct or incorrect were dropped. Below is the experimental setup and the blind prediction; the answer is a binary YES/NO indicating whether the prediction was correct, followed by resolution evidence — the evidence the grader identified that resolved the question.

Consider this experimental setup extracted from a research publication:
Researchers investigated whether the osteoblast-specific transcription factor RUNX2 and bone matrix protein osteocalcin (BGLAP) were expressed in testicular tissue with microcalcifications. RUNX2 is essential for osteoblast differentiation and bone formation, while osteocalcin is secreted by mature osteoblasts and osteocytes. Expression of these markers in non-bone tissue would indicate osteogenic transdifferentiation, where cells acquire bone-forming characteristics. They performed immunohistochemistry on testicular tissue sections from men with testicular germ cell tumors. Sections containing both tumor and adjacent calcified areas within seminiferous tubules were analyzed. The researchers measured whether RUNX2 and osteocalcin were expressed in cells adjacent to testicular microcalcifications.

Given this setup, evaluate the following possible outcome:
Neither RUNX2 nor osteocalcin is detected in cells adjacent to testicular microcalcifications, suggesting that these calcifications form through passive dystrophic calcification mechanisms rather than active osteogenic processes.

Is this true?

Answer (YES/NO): NO